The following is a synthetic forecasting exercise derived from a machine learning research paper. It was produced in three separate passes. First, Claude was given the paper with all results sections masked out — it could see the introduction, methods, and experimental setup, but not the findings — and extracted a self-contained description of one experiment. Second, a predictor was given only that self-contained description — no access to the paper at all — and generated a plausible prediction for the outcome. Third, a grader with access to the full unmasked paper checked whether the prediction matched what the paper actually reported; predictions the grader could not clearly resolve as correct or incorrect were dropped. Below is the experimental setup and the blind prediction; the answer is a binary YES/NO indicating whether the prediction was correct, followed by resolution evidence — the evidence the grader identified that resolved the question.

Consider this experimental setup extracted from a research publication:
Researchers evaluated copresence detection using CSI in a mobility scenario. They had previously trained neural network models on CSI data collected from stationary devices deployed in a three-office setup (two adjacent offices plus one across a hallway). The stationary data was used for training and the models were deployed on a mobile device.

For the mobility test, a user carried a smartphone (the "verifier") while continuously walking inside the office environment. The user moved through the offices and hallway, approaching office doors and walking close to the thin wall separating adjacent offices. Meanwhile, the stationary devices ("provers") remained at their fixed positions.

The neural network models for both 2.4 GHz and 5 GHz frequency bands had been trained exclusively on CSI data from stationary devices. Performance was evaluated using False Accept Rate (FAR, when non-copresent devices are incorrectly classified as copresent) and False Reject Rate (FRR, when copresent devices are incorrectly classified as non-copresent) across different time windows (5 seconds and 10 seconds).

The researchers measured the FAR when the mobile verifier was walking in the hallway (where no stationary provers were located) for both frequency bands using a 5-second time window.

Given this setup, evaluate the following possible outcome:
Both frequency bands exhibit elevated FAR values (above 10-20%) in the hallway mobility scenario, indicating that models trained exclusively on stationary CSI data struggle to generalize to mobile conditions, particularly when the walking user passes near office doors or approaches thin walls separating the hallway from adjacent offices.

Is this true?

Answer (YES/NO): NO